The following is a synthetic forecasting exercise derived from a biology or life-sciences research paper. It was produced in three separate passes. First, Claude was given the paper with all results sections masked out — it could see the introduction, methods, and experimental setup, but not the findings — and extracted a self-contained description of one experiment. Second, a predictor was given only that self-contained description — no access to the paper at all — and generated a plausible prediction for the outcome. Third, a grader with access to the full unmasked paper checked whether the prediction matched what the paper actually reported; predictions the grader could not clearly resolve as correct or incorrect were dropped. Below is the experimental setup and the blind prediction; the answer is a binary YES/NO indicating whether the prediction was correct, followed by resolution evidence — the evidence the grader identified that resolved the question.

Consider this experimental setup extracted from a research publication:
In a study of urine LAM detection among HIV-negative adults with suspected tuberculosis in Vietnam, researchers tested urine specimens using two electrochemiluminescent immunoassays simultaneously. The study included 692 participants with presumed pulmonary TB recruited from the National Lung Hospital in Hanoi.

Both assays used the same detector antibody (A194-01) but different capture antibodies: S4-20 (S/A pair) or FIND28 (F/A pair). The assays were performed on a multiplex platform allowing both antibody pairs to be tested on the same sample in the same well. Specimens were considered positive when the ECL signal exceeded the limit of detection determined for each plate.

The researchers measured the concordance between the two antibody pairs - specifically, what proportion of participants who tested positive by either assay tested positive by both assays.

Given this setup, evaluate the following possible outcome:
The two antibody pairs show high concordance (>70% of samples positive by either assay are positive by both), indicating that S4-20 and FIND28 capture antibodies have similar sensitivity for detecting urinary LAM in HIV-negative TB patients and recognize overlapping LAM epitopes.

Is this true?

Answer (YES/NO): NO